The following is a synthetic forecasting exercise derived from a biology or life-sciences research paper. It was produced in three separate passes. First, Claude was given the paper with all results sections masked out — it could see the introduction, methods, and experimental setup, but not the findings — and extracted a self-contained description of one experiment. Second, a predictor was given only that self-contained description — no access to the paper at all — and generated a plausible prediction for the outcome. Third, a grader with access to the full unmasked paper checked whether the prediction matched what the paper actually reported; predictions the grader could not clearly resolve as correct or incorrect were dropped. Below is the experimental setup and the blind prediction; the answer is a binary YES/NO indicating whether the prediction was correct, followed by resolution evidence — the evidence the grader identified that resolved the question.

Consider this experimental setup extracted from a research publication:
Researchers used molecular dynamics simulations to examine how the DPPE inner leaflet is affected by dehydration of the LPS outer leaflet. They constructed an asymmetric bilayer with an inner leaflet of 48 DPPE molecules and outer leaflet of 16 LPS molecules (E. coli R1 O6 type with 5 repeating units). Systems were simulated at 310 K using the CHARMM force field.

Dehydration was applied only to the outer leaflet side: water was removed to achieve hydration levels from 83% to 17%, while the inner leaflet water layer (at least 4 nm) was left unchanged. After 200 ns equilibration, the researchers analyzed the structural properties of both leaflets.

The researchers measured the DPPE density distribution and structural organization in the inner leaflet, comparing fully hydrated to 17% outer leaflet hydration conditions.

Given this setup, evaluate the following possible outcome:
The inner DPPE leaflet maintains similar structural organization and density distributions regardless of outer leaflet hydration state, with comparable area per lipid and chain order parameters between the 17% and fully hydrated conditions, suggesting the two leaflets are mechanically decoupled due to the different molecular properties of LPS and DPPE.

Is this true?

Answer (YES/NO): YES